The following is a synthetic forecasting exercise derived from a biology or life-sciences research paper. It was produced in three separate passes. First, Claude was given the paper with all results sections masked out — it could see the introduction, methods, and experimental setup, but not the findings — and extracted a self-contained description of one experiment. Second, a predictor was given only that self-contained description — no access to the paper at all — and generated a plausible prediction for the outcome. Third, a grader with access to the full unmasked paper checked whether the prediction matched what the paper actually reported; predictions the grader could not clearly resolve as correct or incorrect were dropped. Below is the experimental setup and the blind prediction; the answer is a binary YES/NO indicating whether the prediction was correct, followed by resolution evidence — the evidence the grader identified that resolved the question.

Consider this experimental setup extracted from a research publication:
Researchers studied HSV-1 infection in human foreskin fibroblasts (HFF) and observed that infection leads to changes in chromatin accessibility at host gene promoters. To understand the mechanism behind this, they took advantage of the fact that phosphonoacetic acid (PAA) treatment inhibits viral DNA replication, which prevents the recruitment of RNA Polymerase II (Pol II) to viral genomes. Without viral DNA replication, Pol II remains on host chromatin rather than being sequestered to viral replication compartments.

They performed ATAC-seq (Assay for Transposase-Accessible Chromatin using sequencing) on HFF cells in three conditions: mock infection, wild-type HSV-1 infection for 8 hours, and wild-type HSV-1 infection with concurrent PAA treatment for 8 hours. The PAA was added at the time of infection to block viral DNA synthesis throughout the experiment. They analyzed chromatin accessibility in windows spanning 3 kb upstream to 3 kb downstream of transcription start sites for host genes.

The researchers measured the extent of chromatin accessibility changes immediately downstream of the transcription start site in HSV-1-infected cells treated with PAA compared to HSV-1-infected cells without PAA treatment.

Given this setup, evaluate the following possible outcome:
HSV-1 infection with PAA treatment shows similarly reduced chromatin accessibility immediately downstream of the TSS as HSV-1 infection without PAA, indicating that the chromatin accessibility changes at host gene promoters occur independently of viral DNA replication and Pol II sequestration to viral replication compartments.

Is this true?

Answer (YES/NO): NO